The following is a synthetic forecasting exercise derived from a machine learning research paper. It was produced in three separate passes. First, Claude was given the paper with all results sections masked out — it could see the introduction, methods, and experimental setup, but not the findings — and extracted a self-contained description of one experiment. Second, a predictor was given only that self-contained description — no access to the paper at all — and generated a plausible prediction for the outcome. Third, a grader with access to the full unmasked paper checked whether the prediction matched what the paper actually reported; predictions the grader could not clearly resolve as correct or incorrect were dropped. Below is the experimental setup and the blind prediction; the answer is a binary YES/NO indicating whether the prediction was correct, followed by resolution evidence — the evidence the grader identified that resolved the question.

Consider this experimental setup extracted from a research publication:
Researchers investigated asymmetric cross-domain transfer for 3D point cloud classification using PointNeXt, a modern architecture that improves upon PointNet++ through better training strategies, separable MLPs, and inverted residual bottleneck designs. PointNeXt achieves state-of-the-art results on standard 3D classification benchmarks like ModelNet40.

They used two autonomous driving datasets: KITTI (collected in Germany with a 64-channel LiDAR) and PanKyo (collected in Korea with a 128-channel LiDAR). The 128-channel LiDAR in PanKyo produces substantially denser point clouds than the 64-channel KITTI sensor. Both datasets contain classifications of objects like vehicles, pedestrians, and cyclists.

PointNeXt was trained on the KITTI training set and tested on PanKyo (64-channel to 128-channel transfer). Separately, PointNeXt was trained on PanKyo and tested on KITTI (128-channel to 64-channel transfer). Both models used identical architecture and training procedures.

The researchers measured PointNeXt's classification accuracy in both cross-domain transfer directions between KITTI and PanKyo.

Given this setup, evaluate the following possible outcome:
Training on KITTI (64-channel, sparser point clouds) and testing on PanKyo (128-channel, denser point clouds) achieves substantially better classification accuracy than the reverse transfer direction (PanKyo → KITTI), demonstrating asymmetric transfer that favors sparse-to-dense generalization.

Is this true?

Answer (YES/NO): YES